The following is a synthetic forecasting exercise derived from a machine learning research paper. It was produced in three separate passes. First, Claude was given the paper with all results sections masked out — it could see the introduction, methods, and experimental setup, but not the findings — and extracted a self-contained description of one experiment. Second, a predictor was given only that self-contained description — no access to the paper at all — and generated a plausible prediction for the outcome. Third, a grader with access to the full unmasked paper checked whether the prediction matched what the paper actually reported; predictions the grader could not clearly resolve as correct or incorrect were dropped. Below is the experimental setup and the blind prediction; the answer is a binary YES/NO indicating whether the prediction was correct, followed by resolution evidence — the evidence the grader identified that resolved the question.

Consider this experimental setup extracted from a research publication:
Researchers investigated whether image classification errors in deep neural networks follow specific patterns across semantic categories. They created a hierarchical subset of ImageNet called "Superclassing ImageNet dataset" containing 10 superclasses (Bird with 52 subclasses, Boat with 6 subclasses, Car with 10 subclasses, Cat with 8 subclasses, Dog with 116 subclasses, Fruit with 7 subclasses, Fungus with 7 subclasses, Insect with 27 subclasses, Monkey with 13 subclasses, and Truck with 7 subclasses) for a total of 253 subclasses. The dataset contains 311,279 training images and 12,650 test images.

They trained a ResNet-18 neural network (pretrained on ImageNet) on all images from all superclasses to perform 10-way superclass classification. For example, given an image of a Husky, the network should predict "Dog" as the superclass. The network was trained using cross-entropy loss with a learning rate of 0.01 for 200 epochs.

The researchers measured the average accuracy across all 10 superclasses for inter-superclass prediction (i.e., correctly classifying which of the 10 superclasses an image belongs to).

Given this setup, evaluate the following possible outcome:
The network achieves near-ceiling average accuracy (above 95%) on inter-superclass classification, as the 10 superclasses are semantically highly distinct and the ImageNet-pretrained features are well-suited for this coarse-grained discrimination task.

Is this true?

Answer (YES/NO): YES